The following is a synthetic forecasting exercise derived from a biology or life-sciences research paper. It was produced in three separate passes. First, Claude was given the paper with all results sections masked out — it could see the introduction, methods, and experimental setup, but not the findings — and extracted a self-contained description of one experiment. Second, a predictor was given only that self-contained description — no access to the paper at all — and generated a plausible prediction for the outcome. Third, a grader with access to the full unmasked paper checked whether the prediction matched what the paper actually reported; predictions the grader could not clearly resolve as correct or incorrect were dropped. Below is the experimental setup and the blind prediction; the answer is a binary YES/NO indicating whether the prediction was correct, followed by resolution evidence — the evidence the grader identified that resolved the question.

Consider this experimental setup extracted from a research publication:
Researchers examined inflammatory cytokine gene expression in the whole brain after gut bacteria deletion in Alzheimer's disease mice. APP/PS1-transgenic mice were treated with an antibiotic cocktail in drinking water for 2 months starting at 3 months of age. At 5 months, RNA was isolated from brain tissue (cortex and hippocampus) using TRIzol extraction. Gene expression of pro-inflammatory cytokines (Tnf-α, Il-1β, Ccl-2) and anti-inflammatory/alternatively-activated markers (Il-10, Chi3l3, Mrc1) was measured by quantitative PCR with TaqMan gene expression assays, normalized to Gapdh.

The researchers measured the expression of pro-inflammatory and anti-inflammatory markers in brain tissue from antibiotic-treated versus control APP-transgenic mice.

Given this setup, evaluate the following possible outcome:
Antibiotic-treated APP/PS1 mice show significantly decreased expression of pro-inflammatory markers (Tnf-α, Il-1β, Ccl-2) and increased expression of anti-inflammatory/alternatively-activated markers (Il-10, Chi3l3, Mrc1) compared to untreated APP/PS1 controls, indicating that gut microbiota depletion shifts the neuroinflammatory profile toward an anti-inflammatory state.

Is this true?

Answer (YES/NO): NO